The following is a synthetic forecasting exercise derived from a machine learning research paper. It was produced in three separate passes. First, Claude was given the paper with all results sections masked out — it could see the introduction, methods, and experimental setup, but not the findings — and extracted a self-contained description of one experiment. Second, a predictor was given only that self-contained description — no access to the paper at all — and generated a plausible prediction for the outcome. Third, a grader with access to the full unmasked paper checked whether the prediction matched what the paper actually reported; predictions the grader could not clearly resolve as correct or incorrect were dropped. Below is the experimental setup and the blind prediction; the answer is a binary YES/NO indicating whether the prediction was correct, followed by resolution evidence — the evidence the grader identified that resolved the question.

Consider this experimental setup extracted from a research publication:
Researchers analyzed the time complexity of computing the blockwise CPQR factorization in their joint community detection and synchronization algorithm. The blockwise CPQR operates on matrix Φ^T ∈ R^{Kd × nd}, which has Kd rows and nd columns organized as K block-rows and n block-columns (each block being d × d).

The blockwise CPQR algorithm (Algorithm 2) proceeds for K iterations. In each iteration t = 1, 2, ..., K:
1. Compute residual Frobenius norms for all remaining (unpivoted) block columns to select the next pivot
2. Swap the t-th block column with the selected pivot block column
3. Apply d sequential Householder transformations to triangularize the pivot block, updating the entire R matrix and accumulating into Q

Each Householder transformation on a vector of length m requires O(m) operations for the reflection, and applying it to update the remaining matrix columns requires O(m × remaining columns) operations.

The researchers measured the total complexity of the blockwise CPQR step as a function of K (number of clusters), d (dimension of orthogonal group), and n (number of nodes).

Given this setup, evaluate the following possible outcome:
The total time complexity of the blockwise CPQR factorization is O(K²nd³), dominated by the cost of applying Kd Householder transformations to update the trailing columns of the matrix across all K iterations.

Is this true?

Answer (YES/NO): YES